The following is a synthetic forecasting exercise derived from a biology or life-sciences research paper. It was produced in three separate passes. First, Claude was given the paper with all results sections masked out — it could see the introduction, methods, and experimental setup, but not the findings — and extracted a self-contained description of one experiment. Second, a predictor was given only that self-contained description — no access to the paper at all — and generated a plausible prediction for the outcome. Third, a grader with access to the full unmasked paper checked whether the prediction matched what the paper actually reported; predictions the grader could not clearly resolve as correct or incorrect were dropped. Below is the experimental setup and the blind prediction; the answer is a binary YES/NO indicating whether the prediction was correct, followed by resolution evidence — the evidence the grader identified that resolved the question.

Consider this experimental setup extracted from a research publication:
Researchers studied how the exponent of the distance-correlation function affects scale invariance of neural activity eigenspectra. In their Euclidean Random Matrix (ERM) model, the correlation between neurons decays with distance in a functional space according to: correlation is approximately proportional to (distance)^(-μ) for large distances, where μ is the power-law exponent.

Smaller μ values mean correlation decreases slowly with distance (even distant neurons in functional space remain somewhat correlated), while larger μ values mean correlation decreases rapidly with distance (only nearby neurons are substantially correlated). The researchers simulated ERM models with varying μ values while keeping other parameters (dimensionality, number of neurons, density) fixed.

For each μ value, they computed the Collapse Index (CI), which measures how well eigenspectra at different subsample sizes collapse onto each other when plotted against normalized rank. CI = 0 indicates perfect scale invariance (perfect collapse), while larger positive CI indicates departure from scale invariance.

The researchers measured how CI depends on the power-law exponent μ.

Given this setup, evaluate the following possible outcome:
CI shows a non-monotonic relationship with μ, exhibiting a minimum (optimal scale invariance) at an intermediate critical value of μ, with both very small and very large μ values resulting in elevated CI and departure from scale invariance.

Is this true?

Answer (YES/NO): NO